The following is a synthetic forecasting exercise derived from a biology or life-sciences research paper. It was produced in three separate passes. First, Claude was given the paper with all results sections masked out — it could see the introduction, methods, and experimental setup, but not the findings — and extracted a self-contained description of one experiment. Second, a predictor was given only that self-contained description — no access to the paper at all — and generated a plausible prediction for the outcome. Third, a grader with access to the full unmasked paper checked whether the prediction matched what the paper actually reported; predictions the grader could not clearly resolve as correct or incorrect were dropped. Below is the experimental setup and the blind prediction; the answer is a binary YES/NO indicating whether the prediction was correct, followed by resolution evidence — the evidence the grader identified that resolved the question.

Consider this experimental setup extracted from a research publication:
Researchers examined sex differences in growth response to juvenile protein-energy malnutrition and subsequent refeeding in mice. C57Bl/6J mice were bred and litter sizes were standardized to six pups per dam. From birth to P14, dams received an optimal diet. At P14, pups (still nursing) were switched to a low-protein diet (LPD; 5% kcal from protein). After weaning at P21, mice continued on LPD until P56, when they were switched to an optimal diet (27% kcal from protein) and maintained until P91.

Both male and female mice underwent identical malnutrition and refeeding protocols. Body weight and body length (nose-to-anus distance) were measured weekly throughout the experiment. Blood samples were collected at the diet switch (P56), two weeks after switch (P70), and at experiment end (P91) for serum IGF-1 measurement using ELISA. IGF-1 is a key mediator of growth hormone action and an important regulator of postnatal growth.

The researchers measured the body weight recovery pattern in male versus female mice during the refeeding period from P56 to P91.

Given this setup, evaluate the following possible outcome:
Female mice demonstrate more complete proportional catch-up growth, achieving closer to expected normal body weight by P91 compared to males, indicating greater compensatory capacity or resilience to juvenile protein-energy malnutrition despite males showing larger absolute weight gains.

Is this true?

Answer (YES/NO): NO